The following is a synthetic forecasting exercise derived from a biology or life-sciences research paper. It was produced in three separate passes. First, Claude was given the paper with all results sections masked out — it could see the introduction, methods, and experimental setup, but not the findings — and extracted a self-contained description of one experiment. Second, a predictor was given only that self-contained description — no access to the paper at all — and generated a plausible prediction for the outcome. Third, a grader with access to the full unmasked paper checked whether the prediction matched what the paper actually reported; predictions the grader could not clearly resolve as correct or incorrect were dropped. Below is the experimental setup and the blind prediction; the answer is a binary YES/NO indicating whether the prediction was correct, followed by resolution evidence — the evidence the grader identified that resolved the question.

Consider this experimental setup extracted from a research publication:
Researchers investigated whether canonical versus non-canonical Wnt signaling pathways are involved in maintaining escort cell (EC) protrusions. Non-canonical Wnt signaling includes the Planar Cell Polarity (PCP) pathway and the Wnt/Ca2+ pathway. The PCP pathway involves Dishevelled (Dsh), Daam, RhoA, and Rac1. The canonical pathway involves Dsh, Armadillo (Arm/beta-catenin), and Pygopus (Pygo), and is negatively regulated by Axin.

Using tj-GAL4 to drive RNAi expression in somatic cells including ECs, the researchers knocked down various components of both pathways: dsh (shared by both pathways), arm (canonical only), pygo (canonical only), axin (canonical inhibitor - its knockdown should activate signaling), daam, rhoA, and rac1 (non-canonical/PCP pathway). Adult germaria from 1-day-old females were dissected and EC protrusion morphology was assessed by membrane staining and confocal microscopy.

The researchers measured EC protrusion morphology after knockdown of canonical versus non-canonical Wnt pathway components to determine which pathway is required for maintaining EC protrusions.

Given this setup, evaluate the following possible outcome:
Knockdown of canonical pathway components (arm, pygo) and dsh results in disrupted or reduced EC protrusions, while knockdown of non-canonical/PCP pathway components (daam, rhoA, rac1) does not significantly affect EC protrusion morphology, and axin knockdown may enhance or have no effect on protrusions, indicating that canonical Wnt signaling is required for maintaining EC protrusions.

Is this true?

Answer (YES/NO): YES